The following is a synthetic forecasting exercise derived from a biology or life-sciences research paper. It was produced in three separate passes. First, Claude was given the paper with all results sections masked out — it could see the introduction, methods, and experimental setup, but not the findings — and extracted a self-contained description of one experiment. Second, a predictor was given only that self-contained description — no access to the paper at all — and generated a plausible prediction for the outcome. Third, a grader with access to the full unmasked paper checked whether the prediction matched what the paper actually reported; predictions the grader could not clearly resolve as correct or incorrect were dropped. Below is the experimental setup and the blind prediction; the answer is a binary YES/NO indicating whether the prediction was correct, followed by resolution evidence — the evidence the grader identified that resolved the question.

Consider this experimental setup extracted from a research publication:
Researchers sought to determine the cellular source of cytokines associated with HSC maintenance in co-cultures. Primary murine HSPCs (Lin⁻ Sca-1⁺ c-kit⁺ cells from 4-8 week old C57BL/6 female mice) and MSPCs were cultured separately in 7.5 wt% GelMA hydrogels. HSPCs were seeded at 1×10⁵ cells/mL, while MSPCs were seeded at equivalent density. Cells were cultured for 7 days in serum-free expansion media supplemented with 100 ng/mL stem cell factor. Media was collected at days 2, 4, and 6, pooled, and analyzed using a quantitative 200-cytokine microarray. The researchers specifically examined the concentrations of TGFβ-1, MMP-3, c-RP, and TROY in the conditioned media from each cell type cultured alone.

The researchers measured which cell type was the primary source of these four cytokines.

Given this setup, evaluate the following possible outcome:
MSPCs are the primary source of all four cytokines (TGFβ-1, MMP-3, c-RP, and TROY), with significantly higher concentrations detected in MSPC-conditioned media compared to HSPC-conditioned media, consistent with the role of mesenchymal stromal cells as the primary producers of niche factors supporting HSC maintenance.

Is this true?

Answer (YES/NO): NO